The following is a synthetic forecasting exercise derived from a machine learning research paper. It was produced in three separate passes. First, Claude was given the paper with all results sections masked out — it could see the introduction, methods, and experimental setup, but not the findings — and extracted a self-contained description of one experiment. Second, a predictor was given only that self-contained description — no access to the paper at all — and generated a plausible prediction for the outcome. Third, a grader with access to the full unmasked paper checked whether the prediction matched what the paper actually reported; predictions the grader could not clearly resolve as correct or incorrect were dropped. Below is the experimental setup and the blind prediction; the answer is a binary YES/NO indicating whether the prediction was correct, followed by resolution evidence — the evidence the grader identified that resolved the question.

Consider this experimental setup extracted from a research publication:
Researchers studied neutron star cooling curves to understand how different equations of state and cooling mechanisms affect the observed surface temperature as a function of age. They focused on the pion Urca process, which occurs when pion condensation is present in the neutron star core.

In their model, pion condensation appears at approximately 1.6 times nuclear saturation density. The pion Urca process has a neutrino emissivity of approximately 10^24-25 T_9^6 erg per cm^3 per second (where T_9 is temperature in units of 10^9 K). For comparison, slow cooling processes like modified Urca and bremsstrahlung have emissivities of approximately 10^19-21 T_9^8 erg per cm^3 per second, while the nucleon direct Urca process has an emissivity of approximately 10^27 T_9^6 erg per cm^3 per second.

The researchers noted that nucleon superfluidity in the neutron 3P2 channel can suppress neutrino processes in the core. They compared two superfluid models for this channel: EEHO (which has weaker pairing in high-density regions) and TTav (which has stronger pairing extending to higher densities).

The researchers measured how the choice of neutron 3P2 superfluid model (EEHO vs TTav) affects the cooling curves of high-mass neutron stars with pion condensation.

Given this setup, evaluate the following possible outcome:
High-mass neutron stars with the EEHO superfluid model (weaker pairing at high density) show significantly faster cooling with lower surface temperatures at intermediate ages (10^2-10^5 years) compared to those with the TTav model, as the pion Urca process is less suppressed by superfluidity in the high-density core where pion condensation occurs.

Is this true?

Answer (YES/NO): YES